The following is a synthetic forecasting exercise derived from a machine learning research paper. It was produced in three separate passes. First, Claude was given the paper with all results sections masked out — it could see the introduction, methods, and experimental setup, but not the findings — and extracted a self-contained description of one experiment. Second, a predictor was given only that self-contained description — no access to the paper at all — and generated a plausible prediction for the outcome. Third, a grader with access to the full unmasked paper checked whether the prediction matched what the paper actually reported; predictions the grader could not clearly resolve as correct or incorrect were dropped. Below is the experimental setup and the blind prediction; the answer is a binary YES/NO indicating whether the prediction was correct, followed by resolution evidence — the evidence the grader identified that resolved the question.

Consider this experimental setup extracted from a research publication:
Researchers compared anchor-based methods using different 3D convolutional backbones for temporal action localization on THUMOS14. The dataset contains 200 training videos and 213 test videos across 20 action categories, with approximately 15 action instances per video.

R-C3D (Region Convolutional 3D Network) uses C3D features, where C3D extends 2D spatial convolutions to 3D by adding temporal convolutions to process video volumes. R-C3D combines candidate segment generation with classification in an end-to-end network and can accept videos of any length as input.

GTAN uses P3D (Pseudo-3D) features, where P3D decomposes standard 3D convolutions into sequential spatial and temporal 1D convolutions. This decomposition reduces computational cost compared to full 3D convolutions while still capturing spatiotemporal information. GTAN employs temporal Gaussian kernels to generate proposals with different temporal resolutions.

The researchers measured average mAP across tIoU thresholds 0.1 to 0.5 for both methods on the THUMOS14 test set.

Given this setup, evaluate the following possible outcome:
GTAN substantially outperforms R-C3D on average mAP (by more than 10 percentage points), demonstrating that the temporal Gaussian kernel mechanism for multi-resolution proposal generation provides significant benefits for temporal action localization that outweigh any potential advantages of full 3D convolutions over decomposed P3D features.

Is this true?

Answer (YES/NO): YES